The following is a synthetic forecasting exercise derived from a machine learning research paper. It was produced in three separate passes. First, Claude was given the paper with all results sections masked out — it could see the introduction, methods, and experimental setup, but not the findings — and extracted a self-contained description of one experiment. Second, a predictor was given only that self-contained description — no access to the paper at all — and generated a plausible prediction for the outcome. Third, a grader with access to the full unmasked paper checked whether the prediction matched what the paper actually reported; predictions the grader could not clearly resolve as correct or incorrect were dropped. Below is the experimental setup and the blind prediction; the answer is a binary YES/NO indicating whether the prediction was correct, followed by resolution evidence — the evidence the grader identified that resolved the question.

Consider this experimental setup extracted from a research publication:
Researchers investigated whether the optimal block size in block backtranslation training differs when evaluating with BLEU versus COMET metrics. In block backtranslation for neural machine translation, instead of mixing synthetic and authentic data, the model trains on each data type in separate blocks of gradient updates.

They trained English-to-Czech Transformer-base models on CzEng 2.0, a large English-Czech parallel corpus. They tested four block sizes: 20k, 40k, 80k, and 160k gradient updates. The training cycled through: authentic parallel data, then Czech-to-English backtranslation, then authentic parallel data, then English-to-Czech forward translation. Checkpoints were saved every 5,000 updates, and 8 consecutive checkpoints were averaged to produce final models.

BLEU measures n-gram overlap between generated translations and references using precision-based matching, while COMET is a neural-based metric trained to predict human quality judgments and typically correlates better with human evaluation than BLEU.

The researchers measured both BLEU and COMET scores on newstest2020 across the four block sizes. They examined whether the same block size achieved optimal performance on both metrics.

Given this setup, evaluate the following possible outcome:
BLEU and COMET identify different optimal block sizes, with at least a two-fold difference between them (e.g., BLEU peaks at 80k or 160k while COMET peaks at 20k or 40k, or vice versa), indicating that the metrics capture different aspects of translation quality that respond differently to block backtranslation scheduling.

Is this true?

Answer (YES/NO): NO